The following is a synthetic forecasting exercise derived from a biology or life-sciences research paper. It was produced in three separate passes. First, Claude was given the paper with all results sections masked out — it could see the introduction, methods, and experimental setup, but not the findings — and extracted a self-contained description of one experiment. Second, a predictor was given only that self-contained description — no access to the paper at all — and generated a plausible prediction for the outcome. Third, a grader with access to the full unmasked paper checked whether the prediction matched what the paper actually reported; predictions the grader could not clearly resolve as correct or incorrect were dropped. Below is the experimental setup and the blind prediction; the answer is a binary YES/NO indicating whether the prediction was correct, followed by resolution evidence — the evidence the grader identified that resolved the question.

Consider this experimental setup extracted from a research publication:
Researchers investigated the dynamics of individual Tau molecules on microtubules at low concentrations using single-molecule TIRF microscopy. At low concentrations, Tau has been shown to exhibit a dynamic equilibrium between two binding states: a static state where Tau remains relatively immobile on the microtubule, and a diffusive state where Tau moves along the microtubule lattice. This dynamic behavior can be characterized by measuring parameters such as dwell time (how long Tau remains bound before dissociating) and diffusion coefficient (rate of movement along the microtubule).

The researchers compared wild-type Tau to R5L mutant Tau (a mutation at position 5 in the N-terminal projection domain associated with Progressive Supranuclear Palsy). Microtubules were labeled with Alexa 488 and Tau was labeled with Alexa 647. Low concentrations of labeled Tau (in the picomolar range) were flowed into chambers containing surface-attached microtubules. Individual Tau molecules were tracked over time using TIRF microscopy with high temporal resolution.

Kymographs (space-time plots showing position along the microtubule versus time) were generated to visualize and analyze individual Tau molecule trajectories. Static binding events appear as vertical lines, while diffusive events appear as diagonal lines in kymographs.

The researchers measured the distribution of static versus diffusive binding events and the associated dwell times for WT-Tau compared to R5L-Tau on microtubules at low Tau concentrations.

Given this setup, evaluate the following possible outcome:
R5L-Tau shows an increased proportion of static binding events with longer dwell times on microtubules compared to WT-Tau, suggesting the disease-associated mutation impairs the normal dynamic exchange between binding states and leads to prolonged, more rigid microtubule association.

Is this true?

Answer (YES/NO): NO